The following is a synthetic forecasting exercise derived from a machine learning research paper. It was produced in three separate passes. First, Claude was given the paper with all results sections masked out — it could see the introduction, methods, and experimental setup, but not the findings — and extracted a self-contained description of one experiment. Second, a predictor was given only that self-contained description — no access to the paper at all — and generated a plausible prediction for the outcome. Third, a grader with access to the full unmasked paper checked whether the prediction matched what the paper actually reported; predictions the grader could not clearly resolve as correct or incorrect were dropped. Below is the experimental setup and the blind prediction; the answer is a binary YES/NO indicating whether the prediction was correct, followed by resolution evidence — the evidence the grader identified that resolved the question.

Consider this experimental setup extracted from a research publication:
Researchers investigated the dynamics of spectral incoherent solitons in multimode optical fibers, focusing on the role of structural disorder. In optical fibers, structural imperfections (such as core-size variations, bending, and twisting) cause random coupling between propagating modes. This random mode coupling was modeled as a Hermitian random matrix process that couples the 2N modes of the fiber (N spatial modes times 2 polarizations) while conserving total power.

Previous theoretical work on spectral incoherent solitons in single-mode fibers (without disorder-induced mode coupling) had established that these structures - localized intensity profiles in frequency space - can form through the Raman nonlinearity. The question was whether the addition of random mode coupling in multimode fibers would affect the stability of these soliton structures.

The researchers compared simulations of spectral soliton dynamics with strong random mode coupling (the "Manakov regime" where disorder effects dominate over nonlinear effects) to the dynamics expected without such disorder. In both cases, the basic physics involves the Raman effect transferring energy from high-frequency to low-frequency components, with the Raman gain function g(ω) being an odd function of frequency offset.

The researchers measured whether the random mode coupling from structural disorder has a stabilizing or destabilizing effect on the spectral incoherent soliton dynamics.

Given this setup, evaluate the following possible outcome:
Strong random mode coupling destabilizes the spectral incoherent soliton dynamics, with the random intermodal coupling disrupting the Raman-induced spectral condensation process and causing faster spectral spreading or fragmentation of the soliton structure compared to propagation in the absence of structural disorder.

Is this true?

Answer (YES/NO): NO